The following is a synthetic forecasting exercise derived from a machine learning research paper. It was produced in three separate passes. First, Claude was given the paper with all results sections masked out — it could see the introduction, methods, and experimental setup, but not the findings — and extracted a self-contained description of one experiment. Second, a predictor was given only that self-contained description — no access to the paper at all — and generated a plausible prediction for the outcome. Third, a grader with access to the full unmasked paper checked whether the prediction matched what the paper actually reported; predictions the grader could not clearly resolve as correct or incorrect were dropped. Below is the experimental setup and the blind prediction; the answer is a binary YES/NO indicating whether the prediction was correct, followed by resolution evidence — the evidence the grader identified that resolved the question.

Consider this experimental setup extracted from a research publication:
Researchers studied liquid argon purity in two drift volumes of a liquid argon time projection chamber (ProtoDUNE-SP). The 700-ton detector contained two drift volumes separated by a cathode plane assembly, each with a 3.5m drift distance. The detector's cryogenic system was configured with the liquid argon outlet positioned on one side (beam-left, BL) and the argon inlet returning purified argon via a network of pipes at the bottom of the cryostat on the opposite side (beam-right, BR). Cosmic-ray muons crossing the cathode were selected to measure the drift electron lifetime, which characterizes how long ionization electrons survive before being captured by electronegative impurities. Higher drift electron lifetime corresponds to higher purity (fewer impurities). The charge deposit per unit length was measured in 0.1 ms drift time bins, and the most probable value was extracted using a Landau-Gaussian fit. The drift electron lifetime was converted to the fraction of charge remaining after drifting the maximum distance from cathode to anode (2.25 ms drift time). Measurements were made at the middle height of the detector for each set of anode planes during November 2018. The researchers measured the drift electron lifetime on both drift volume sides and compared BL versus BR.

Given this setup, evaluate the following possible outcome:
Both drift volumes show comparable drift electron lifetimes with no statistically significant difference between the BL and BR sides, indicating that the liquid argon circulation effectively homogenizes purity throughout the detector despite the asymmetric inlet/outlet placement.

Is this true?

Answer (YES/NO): NO